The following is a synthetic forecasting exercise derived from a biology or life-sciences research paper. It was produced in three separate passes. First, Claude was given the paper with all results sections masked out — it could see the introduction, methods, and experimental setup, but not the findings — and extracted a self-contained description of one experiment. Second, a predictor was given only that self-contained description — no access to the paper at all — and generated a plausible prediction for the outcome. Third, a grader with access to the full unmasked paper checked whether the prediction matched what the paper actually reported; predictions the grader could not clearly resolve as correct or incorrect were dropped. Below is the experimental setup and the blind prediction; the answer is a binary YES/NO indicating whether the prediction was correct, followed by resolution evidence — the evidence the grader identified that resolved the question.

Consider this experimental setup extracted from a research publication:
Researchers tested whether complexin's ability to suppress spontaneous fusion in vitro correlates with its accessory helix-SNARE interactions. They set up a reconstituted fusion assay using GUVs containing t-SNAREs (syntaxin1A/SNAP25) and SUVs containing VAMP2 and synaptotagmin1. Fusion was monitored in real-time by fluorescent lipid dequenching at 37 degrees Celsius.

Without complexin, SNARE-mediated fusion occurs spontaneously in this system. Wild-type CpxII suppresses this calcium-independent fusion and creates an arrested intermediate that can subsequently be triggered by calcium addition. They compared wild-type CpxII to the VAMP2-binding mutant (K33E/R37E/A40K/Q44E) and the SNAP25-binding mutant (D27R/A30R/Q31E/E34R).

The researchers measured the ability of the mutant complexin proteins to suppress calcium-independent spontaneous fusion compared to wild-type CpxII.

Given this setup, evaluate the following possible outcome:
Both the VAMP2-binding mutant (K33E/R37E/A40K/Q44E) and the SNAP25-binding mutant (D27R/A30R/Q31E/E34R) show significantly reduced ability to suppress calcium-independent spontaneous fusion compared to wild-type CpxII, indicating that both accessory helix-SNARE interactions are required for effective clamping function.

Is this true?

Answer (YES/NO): YES